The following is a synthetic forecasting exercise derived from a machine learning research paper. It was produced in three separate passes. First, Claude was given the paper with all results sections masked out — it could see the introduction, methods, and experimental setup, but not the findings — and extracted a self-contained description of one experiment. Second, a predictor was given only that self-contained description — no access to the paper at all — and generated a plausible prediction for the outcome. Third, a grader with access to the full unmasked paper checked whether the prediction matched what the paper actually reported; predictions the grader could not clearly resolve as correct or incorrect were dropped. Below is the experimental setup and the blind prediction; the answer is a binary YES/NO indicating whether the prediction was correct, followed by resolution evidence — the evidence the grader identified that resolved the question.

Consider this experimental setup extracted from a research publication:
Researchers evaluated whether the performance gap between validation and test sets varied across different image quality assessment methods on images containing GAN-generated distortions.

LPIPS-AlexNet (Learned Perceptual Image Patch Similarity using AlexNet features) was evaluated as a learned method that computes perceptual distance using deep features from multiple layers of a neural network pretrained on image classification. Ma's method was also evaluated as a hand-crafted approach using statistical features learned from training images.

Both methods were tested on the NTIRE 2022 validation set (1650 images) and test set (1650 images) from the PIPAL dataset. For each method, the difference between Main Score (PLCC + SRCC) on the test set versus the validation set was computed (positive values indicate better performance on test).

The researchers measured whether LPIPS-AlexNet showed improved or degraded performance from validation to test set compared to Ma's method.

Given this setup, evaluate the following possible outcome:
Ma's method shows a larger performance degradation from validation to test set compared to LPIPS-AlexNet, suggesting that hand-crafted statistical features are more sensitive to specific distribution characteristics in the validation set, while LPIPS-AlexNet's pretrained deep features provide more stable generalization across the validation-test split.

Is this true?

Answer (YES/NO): NO